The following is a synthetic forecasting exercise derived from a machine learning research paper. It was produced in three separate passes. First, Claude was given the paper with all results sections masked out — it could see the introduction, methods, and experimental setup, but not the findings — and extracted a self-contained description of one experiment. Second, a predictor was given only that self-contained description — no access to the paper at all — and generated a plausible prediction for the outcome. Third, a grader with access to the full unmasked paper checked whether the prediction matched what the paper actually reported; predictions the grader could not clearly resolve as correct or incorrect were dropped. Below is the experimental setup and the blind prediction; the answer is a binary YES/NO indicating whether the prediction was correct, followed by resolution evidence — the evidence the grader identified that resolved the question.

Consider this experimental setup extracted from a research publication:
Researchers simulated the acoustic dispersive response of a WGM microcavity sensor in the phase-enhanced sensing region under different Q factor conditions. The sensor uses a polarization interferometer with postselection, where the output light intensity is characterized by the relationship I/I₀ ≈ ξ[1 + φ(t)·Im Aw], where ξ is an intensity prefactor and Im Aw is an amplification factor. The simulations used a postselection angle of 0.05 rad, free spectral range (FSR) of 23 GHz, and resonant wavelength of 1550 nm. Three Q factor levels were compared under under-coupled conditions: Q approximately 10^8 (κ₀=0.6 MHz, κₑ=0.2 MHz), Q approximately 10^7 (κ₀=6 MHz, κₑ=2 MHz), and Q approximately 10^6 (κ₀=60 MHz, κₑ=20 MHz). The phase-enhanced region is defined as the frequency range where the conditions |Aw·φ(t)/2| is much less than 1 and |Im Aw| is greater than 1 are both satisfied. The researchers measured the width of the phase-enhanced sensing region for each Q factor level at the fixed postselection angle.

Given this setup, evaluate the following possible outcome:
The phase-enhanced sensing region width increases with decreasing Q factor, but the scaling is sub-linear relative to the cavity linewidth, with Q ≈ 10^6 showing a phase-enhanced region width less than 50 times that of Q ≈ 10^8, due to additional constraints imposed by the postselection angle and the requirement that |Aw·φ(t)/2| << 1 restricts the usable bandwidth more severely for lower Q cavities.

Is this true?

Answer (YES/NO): NO